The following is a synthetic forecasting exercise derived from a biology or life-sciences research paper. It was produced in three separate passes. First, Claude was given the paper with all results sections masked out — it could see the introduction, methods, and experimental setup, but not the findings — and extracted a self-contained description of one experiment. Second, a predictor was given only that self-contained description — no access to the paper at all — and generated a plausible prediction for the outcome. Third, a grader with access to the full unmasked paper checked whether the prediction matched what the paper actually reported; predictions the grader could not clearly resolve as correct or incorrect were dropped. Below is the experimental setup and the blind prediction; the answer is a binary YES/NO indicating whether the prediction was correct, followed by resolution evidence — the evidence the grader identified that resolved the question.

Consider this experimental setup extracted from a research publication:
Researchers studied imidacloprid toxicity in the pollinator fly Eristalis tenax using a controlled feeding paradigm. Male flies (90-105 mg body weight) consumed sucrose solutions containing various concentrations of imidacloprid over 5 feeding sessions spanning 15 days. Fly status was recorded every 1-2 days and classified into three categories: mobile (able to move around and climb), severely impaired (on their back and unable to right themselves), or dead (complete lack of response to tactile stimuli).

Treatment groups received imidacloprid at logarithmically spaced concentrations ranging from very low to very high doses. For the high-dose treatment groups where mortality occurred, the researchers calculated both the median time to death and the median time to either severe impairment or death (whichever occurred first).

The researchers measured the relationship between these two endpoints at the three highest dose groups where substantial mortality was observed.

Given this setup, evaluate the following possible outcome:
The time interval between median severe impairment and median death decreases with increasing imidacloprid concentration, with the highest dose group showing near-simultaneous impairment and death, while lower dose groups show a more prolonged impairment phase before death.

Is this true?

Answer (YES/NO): NO